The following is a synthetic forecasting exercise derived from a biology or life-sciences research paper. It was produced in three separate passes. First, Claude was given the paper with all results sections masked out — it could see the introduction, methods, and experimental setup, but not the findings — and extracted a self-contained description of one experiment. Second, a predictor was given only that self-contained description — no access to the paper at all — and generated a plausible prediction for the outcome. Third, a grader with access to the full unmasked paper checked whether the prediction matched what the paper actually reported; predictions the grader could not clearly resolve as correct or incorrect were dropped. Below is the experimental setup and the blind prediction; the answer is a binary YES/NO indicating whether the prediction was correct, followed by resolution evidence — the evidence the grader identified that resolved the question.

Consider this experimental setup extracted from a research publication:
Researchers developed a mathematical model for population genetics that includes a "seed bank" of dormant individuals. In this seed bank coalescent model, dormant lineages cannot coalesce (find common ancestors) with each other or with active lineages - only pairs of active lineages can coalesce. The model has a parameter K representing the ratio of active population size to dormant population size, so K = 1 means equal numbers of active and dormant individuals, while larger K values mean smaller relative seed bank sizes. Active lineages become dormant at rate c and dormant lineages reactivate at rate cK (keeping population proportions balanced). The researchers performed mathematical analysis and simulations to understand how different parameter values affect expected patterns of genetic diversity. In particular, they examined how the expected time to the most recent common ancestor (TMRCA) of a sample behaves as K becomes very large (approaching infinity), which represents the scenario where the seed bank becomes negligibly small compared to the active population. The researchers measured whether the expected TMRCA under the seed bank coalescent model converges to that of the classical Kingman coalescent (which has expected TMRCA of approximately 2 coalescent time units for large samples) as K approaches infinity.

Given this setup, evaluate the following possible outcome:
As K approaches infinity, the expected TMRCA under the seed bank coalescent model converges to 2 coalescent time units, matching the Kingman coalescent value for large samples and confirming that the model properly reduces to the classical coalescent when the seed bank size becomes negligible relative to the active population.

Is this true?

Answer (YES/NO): YES